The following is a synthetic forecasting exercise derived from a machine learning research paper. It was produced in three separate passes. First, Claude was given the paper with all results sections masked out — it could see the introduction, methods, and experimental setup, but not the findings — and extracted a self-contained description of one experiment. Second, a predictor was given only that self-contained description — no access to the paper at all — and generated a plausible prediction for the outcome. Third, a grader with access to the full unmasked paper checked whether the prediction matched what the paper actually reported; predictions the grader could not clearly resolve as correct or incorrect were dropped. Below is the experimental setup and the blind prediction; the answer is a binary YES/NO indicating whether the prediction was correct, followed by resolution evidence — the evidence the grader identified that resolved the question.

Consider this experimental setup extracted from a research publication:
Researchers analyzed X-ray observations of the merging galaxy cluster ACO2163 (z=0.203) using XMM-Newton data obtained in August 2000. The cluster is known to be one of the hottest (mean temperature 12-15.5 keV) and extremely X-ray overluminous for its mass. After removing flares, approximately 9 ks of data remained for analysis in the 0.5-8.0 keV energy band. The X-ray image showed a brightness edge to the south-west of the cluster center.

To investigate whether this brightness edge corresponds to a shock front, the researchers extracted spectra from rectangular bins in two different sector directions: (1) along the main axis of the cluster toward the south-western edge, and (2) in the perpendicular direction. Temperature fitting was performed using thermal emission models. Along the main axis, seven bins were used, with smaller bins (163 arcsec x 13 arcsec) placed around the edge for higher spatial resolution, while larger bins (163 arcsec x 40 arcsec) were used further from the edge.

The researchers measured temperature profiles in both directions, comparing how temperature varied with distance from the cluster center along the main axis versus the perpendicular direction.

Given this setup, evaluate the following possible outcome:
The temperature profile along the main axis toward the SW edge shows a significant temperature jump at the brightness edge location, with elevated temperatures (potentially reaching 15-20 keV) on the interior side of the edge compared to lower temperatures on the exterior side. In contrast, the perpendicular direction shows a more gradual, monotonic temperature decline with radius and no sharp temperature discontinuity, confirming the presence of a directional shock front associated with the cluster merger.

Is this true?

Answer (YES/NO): NO